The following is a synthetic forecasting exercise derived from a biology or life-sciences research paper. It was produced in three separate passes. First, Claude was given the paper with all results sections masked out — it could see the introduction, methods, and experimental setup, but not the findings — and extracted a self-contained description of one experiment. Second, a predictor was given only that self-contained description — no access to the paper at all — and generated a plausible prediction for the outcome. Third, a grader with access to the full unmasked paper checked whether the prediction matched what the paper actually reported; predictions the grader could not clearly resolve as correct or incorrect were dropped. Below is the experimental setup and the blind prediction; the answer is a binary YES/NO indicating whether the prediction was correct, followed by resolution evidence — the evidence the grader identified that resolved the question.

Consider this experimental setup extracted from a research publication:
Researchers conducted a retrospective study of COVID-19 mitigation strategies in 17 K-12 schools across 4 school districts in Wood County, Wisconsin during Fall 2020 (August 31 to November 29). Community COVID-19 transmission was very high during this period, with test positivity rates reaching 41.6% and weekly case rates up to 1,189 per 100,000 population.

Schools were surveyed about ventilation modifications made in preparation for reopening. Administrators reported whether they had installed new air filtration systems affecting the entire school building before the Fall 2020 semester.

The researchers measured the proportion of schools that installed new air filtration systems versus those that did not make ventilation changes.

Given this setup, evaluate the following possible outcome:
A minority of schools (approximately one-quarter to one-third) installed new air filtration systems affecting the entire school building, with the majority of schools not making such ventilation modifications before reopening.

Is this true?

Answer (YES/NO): NO